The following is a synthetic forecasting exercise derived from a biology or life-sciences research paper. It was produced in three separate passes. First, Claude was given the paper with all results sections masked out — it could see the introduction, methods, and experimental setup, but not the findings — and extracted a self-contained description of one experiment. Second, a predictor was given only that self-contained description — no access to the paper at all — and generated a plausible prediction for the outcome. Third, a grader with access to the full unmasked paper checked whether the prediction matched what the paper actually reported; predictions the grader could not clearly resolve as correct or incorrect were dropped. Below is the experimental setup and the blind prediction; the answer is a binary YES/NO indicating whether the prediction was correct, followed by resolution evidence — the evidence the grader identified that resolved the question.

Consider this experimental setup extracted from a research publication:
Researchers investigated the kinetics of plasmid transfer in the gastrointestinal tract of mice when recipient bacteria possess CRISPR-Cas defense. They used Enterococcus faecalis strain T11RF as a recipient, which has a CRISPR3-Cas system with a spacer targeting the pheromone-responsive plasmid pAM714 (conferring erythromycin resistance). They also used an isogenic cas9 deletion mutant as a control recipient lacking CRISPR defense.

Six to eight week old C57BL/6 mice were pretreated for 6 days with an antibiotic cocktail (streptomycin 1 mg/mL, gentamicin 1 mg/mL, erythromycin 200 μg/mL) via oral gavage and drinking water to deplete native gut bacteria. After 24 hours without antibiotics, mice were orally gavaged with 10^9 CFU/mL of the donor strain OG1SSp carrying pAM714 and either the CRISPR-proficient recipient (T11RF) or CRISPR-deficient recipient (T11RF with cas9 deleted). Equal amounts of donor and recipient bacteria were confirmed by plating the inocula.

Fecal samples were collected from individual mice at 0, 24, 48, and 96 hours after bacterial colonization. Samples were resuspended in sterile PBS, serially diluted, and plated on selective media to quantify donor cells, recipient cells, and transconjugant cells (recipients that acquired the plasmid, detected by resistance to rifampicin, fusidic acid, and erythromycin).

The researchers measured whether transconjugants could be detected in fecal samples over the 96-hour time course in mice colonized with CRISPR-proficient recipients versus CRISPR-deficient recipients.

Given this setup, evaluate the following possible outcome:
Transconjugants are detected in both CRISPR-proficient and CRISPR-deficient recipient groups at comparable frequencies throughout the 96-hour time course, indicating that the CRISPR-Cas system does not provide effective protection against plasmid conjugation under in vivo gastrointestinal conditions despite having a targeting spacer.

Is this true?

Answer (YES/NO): NO